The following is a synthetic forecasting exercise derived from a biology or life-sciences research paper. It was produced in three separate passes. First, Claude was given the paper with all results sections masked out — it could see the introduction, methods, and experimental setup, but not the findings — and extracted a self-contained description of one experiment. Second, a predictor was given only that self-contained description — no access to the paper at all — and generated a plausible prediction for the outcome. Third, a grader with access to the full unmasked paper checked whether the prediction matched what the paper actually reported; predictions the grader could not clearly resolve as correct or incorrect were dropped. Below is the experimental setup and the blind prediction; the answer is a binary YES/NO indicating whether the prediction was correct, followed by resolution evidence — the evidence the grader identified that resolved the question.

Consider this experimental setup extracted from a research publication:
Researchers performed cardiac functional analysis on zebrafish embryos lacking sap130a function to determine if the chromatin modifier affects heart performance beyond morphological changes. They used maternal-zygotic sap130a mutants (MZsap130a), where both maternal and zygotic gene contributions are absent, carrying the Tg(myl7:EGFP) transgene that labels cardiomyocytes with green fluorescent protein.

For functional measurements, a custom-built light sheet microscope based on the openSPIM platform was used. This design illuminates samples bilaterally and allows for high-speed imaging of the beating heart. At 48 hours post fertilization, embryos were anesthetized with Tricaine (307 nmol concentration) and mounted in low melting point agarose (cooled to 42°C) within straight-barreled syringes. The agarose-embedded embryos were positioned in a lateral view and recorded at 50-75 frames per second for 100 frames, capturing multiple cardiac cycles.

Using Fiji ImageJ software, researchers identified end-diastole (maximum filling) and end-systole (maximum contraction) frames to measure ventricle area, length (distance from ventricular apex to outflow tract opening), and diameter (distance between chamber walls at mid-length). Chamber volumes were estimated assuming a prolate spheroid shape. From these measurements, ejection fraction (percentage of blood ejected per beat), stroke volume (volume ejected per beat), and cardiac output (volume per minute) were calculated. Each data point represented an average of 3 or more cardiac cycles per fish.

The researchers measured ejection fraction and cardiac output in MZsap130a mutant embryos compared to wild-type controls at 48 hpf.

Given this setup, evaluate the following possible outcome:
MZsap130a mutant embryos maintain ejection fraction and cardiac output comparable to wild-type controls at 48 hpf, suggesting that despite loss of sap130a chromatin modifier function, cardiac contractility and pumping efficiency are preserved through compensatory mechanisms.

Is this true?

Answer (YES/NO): NO